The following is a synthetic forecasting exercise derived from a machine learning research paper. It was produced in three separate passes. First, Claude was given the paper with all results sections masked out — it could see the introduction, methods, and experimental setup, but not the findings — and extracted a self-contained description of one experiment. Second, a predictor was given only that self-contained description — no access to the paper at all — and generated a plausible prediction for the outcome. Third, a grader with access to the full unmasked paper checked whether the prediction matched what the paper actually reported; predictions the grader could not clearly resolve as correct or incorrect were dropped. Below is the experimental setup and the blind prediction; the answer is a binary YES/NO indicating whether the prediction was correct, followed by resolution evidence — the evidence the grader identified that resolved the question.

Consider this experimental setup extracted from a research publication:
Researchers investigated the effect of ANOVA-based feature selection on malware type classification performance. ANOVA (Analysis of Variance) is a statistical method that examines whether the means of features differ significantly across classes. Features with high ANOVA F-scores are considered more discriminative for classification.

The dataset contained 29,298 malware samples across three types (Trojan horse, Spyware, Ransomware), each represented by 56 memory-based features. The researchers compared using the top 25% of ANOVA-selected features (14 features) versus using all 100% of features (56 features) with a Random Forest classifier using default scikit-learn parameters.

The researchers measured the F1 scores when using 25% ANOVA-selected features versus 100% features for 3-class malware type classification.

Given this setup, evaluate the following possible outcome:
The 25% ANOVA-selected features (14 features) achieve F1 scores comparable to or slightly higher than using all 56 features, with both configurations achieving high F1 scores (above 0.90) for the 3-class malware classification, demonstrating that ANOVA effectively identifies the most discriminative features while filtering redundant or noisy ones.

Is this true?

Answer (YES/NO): NO